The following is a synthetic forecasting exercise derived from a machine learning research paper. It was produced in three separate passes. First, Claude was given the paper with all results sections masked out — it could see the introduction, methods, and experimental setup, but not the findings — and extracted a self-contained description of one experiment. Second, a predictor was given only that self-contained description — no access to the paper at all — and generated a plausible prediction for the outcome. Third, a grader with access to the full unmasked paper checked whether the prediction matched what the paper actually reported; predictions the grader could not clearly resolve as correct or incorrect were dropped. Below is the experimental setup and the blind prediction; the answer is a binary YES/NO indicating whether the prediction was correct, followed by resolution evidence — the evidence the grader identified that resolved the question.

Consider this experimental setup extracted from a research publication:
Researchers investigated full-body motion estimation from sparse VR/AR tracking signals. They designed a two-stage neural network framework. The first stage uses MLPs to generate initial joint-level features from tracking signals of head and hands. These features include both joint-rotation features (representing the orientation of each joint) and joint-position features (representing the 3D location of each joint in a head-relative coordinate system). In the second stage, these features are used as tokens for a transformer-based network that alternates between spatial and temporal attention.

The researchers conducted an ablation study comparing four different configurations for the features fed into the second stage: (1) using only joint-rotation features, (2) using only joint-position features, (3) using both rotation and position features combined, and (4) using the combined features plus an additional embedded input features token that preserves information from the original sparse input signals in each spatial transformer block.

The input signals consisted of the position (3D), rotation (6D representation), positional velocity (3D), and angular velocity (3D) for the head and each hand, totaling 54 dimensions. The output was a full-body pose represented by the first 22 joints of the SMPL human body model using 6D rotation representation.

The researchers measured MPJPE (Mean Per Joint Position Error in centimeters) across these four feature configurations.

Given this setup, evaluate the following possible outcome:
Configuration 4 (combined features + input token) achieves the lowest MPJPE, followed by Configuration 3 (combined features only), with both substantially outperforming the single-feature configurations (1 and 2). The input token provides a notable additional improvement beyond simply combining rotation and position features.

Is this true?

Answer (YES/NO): NO